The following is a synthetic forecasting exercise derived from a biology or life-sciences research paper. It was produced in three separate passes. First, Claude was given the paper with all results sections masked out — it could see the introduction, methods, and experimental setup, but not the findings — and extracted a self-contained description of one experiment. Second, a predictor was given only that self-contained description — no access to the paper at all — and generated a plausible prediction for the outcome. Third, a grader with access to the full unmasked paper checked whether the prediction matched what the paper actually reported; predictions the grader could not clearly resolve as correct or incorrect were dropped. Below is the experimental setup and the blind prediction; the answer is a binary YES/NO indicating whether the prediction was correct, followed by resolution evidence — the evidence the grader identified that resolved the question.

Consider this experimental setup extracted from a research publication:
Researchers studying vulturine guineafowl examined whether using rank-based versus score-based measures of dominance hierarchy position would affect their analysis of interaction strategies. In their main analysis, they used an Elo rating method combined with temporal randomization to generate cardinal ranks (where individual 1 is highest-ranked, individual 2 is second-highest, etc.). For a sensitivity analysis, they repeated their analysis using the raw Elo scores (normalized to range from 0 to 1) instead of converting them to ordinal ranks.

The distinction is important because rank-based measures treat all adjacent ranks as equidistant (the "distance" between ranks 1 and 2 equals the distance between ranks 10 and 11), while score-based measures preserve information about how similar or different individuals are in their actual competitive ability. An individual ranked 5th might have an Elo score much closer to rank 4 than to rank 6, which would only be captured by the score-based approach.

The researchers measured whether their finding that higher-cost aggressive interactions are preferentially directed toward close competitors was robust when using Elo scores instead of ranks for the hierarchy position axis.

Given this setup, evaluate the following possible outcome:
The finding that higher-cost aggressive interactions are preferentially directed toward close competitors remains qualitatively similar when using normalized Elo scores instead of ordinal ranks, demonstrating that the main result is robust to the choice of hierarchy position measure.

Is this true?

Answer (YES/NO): YES